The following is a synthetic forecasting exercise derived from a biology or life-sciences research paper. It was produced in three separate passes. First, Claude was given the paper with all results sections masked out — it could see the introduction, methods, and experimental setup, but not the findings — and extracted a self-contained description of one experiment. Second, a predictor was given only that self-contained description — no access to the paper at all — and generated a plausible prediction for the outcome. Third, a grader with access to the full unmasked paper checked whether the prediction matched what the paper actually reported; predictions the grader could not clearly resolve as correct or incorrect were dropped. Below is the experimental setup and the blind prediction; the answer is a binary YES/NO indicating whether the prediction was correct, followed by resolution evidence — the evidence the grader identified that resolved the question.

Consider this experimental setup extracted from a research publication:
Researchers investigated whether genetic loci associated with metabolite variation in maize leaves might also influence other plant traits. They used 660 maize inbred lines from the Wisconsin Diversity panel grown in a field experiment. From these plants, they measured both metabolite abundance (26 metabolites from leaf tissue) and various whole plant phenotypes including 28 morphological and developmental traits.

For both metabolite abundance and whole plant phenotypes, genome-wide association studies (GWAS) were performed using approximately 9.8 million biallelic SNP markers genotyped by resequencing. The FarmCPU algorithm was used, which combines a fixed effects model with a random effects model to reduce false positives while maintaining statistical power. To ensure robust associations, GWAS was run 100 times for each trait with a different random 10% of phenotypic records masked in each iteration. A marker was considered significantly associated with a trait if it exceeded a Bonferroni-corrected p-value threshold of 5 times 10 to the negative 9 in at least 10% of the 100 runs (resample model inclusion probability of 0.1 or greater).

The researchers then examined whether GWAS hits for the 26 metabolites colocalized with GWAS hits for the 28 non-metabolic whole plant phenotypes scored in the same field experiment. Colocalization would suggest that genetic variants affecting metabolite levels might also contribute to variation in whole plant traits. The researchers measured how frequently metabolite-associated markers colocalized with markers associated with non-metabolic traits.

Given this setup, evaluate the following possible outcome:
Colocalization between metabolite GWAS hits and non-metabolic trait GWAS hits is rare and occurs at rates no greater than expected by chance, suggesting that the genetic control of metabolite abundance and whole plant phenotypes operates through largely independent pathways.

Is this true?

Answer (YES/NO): NO